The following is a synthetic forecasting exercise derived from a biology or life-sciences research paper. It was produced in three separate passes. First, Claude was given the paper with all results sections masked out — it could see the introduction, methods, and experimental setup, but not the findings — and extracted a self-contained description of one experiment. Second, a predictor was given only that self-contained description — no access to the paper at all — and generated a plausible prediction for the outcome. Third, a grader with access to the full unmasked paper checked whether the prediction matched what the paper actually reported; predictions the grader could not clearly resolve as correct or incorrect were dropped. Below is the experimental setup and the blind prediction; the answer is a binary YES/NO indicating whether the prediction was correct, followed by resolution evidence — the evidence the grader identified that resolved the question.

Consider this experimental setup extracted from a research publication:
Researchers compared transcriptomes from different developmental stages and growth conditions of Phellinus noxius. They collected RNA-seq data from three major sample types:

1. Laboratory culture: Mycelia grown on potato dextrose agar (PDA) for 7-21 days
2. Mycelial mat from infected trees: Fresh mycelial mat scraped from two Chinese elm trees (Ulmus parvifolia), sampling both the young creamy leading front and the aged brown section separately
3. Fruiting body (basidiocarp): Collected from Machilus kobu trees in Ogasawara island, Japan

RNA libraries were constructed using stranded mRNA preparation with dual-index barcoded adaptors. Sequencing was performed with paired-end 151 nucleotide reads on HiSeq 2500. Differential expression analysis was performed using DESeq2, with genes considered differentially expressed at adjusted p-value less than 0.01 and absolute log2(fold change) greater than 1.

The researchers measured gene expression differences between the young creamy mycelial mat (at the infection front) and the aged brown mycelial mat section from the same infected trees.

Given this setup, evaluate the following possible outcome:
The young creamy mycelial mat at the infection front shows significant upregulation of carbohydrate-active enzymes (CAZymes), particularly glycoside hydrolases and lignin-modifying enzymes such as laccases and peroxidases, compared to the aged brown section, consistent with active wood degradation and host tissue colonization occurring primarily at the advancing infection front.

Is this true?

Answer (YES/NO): NO